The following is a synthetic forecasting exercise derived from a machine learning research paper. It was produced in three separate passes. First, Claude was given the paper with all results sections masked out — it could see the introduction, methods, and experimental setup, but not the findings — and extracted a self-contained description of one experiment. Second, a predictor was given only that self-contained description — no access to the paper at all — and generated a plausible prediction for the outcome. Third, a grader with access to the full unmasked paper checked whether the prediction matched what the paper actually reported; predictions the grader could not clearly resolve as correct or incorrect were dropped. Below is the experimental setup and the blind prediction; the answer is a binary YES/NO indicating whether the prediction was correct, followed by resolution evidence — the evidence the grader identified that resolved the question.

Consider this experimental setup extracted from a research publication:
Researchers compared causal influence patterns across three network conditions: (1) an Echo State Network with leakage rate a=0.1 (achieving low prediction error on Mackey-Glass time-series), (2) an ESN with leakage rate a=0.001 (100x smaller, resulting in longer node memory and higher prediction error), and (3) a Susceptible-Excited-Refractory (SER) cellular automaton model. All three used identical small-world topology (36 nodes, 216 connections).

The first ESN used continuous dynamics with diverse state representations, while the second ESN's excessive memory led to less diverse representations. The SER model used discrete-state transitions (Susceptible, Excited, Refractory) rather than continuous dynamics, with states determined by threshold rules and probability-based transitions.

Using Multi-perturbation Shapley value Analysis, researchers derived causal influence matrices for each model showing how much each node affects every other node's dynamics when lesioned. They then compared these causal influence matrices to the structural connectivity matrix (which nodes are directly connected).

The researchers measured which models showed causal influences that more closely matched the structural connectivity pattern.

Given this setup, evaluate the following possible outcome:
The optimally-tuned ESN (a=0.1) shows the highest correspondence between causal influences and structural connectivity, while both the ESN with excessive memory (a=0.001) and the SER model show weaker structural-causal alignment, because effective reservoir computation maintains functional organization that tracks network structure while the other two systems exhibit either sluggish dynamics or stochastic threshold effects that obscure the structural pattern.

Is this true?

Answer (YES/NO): NO